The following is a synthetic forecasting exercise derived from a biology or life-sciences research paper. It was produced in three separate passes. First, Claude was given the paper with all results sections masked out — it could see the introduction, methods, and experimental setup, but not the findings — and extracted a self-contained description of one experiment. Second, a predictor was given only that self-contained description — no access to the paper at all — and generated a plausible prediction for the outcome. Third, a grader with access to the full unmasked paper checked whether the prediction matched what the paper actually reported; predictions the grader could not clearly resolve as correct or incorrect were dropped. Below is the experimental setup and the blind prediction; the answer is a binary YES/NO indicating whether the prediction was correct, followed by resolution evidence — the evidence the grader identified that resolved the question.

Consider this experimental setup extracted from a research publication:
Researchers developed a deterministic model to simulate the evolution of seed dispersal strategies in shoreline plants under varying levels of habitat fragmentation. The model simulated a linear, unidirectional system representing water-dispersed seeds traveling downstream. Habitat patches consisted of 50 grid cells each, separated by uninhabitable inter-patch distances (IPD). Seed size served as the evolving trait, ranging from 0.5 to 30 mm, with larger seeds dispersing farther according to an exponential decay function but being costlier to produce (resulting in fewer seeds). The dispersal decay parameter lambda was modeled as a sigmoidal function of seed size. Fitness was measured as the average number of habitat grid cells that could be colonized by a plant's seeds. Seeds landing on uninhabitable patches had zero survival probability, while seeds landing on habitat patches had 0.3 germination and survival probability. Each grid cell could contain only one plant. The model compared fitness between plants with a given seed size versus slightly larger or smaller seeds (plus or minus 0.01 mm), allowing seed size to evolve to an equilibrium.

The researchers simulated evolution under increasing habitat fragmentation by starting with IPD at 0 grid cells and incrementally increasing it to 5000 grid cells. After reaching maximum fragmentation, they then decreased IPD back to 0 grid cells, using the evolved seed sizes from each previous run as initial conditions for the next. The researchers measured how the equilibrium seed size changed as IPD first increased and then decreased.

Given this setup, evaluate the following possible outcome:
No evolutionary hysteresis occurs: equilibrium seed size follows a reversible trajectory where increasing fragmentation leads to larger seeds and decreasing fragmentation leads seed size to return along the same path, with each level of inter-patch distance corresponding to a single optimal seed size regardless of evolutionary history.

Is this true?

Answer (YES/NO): NO